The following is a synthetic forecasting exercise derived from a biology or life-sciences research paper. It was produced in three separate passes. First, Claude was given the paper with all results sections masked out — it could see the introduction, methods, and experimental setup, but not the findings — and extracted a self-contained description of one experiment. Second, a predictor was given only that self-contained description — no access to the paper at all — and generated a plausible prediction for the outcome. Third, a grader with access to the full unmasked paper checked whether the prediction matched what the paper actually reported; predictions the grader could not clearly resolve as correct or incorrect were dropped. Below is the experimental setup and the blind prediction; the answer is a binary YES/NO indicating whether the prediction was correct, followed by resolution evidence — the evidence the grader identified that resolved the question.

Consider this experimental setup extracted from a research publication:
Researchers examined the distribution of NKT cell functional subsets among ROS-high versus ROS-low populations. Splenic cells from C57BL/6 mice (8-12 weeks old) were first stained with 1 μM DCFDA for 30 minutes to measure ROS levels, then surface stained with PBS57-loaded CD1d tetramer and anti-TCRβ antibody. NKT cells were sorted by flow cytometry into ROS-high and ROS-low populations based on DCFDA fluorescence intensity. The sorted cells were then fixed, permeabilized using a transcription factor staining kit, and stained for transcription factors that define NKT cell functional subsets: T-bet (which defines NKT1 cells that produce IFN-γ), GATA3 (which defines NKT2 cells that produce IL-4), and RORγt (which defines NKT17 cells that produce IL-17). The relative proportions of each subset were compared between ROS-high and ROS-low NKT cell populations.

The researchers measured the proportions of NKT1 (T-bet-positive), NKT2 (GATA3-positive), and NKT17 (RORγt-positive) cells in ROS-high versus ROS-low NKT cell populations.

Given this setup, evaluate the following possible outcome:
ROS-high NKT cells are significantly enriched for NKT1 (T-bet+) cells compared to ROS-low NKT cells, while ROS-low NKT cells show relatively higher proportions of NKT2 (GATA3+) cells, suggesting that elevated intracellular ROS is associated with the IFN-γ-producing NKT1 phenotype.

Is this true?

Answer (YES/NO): YES